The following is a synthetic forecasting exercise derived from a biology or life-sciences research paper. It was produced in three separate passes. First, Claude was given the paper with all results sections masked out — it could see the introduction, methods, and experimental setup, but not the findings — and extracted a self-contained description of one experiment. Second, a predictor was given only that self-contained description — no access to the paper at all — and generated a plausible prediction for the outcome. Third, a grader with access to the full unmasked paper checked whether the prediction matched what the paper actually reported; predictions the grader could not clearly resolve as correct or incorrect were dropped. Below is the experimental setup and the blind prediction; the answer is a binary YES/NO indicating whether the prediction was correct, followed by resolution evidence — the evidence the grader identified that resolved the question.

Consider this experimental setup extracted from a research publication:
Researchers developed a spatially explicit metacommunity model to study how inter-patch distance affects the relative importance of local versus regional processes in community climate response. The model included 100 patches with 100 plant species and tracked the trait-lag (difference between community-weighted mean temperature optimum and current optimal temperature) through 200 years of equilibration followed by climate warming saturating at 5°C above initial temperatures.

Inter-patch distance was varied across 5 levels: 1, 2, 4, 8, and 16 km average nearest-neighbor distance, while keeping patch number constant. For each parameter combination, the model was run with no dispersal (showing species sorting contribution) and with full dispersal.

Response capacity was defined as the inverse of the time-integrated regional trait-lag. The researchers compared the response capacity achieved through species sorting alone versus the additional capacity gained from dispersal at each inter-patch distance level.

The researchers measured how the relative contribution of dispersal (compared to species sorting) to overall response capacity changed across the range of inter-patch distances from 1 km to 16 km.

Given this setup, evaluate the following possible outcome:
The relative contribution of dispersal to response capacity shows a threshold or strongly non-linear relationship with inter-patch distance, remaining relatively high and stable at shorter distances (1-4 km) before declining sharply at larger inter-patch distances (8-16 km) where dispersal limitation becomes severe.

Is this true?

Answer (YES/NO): NO